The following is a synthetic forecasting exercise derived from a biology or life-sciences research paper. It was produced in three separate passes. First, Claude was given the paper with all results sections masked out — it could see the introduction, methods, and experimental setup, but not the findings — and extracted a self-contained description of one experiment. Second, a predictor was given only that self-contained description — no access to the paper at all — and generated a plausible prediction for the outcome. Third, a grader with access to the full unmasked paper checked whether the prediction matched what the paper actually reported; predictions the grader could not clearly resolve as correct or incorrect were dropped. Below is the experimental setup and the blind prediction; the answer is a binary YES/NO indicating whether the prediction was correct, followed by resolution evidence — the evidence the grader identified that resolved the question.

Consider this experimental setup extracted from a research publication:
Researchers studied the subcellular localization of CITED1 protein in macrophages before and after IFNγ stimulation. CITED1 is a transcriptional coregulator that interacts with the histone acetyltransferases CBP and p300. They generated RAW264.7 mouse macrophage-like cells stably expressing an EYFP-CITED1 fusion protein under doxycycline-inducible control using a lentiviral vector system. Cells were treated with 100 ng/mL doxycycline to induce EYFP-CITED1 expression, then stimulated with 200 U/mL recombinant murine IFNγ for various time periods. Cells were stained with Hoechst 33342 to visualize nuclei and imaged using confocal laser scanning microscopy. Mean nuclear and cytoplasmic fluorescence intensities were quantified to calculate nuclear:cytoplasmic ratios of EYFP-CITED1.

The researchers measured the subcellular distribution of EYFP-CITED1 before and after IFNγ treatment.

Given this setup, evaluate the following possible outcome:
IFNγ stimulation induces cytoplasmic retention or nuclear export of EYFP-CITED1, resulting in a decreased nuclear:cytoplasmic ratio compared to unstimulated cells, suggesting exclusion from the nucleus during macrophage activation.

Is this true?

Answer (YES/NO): NO